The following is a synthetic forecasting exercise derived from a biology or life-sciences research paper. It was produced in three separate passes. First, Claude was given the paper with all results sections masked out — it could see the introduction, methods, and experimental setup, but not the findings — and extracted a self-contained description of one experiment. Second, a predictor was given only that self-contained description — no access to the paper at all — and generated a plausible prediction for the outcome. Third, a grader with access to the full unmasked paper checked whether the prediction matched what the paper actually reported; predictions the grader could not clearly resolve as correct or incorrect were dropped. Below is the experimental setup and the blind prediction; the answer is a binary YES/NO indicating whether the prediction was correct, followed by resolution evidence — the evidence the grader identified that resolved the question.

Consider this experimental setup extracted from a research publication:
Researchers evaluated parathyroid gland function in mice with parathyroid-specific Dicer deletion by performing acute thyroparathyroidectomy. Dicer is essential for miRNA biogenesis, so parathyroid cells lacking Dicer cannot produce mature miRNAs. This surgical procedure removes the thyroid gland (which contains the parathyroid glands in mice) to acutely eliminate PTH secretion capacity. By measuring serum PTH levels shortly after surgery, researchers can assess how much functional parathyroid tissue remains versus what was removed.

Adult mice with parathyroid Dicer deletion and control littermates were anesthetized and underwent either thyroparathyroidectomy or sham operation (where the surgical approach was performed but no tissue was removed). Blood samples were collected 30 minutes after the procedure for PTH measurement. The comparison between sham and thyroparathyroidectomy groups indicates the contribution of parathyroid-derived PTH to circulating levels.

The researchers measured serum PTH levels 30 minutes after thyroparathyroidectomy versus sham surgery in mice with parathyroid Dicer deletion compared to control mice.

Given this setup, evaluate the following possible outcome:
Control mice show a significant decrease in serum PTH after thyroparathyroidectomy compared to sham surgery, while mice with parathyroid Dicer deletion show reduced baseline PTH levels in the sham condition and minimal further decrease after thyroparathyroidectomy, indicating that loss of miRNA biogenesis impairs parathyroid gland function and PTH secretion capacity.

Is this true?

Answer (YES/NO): NO